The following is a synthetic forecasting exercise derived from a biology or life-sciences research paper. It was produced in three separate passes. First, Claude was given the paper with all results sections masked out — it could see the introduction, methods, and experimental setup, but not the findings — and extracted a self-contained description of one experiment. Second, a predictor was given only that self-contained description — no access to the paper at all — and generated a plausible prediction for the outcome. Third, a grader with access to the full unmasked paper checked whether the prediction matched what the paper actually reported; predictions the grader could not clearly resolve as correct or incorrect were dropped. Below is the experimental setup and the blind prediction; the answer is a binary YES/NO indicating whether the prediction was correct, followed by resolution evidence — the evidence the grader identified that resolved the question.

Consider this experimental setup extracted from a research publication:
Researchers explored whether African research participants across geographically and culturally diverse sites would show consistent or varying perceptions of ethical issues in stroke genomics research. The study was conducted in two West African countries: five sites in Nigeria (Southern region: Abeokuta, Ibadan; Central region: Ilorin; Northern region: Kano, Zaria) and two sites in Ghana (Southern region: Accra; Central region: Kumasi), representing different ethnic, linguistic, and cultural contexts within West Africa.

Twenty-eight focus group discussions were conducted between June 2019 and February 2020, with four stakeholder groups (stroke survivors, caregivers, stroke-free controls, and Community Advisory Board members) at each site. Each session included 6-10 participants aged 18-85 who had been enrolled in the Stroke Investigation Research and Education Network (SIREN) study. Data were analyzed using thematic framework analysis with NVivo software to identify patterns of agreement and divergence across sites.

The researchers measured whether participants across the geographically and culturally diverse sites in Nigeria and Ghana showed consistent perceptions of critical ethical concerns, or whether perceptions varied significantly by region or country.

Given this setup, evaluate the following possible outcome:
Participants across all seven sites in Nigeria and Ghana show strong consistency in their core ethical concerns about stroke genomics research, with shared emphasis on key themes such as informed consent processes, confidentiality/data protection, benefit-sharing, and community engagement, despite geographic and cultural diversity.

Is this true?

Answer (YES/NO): YES